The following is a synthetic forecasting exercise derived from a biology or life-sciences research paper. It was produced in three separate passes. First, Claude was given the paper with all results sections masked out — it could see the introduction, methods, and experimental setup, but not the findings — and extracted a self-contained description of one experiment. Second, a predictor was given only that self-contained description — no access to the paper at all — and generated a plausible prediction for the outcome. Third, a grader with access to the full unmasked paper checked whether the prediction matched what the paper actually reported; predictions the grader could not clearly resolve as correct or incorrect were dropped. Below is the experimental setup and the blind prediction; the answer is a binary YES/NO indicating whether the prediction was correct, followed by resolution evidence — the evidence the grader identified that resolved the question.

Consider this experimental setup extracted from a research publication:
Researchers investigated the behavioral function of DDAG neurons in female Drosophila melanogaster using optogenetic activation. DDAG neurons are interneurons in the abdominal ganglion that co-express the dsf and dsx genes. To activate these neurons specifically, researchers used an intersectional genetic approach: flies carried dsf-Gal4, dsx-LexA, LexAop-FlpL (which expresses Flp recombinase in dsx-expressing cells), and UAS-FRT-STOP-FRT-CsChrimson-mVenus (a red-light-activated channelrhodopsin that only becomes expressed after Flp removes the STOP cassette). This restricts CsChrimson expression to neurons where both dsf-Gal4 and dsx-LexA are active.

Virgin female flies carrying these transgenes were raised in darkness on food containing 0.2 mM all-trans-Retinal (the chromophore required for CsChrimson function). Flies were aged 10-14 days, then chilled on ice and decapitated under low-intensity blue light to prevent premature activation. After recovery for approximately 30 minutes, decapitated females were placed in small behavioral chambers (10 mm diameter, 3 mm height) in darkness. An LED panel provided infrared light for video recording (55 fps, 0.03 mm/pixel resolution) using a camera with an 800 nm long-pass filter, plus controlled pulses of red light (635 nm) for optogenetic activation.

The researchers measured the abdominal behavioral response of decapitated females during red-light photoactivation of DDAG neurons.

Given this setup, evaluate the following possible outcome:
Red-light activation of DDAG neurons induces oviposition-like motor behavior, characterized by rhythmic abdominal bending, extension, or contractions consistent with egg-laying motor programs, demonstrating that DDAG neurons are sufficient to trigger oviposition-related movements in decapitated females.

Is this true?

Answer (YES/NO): NO